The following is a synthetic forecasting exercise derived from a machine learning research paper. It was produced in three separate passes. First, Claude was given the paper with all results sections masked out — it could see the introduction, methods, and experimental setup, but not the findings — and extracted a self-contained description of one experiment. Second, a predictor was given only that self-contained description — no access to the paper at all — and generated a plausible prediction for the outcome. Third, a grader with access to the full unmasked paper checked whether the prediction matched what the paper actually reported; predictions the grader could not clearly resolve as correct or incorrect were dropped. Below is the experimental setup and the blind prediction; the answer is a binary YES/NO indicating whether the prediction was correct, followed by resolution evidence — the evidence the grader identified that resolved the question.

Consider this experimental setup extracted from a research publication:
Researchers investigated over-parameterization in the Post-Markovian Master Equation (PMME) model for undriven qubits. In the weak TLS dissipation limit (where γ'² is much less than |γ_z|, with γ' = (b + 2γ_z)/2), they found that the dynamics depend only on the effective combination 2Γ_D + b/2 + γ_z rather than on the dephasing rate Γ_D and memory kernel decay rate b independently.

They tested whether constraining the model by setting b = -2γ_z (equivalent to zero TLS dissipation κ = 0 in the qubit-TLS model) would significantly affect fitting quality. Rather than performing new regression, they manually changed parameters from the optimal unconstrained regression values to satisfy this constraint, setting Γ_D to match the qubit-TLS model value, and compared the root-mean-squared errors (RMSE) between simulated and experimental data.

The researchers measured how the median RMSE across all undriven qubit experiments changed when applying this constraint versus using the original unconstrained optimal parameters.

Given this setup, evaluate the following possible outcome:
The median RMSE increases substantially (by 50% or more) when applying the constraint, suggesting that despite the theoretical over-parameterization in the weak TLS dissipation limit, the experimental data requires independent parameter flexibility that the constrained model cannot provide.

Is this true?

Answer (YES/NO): NO